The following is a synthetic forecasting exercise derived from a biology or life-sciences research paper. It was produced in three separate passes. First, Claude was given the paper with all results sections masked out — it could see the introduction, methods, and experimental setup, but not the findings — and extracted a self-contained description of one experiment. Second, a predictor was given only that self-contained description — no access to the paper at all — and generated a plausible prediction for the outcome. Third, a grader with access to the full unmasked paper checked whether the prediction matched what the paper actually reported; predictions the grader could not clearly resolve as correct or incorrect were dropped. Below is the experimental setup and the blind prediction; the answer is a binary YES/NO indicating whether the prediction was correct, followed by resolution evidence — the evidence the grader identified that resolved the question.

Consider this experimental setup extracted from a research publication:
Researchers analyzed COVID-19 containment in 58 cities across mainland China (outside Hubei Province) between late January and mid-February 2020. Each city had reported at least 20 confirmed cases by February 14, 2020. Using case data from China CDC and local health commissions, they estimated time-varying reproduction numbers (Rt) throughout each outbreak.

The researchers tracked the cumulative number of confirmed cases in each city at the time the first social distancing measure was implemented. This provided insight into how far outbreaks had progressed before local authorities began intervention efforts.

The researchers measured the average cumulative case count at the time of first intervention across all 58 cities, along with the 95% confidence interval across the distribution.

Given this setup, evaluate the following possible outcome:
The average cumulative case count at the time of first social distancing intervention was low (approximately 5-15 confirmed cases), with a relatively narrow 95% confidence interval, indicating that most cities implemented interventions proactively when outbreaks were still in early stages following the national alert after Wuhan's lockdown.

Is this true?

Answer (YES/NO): NO